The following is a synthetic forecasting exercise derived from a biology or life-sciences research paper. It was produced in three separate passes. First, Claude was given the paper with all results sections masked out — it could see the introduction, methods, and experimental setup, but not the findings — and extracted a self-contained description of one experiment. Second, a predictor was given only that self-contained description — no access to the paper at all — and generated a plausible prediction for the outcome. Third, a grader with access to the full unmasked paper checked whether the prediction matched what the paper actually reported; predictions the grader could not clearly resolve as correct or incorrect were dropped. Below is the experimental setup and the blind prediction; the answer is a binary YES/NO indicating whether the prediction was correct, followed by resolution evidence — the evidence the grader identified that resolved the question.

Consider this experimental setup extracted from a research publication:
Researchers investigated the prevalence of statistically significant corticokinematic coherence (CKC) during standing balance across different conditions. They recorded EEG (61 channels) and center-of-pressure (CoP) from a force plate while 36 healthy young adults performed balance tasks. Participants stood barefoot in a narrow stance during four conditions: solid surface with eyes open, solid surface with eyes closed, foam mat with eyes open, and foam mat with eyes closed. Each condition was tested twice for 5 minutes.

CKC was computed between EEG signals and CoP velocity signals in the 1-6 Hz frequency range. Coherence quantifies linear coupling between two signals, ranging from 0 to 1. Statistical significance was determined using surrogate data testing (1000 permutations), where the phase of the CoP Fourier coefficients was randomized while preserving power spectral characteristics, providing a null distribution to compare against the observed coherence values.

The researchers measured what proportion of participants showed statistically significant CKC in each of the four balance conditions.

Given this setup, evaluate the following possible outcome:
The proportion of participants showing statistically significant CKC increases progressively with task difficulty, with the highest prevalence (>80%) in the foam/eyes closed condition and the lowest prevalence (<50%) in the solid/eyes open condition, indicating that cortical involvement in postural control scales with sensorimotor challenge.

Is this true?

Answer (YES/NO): NO